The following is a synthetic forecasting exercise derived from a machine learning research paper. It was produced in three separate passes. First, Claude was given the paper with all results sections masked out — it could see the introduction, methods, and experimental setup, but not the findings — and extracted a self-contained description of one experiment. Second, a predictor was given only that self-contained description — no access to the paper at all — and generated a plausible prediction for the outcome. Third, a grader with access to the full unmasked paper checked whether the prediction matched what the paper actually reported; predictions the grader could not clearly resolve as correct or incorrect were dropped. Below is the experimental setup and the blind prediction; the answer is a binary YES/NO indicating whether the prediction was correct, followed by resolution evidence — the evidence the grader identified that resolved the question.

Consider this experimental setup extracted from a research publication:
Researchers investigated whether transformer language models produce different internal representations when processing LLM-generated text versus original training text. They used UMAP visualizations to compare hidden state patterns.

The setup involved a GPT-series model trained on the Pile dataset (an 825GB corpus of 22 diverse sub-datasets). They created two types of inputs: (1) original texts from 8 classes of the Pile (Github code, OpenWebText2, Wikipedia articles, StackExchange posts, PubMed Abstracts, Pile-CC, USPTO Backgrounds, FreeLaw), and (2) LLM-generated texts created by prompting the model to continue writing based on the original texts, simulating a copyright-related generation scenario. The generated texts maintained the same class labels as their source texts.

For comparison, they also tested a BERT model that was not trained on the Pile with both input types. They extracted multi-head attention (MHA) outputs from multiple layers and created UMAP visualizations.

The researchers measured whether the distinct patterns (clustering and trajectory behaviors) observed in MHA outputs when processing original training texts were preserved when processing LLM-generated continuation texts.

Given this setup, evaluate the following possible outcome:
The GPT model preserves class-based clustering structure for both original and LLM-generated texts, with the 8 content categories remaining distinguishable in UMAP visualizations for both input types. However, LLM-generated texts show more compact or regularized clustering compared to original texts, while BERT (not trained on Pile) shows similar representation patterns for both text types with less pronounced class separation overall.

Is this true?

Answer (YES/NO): NO